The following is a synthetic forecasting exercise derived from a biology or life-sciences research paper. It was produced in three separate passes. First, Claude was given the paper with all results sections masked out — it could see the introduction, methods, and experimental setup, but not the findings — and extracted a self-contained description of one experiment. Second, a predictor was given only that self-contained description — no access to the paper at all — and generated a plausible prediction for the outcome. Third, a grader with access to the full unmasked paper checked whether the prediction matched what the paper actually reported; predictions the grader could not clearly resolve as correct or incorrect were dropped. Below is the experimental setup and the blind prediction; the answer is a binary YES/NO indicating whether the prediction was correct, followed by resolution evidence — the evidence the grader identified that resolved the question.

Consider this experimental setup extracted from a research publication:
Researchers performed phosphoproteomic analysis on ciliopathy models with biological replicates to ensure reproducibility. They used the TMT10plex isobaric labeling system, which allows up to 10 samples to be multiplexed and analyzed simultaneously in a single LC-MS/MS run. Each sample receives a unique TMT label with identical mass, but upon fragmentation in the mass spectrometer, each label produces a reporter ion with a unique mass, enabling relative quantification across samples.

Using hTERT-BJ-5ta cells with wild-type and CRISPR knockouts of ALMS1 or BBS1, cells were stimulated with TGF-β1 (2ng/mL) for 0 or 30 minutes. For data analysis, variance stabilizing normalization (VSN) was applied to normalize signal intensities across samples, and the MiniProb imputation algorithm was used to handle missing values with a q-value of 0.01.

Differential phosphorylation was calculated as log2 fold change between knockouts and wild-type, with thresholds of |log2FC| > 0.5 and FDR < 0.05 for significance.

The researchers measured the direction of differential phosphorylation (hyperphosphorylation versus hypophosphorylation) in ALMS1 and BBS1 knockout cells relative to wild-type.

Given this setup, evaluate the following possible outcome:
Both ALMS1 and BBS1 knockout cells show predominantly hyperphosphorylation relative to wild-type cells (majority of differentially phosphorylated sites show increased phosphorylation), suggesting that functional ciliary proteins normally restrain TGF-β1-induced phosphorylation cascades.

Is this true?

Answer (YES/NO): NO